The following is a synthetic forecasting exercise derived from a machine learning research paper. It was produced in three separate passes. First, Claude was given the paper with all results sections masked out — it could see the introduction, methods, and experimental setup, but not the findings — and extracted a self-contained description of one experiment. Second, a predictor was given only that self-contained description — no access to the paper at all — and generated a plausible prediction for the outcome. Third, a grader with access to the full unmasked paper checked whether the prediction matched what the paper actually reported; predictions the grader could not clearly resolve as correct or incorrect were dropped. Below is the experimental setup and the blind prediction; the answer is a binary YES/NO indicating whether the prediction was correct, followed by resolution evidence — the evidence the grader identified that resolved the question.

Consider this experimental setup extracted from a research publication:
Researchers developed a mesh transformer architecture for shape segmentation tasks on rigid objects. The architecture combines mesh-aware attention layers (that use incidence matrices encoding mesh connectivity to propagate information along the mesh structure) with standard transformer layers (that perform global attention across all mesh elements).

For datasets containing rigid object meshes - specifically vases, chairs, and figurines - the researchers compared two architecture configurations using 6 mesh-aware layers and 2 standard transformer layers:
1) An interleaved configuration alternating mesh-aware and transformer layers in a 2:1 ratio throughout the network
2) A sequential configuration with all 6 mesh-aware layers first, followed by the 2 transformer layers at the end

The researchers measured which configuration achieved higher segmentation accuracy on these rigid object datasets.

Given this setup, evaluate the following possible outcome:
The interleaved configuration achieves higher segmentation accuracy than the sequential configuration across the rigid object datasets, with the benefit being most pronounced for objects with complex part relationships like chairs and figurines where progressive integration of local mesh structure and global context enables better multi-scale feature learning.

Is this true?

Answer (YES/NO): NO